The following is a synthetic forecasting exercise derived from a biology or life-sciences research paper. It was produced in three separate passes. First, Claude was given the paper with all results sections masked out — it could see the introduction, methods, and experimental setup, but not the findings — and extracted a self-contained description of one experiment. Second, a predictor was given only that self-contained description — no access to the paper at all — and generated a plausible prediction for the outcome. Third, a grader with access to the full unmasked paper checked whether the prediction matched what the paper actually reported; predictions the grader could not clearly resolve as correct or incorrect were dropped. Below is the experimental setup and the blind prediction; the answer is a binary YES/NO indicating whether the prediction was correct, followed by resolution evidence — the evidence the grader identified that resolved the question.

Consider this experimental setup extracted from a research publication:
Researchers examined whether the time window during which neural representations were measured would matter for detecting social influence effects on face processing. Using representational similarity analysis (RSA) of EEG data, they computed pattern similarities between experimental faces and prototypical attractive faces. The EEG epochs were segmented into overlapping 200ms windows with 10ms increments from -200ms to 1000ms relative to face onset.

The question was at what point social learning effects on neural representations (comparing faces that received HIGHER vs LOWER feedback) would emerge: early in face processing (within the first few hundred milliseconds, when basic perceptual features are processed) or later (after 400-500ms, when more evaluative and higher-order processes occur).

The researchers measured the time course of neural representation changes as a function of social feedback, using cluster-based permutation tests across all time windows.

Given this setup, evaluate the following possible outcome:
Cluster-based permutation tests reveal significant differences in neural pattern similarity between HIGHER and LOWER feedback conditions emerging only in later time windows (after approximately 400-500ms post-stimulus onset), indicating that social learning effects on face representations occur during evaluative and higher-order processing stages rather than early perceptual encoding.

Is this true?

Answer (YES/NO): NO